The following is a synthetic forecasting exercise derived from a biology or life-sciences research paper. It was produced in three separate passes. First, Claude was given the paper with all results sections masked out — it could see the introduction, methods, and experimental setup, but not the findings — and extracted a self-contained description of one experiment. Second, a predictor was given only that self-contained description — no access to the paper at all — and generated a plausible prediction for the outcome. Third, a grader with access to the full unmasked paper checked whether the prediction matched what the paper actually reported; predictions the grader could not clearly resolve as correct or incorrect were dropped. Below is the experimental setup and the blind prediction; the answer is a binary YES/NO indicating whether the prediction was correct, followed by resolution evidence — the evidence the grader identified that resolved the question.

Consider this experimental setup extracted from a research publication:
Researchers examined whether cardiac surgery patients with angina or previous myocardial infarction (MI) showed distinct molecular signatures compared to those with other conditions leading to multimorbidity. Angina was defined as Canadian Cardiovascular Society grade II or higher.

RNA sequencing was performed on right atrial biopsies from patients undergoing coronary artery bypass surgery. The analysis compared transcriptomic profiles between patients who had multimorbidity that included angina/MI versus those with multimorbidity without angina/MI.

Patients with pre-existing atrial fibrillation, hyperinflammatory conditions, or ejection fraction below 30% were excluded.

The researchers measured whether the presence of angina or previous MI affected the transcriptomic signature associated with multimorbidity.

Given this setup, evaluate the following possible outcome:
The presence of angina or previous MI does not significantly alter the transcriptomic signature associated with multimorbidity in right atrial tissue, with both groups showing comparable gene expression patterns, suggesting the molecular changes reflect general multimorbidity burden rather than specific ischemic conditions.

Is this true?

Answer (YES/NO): NO